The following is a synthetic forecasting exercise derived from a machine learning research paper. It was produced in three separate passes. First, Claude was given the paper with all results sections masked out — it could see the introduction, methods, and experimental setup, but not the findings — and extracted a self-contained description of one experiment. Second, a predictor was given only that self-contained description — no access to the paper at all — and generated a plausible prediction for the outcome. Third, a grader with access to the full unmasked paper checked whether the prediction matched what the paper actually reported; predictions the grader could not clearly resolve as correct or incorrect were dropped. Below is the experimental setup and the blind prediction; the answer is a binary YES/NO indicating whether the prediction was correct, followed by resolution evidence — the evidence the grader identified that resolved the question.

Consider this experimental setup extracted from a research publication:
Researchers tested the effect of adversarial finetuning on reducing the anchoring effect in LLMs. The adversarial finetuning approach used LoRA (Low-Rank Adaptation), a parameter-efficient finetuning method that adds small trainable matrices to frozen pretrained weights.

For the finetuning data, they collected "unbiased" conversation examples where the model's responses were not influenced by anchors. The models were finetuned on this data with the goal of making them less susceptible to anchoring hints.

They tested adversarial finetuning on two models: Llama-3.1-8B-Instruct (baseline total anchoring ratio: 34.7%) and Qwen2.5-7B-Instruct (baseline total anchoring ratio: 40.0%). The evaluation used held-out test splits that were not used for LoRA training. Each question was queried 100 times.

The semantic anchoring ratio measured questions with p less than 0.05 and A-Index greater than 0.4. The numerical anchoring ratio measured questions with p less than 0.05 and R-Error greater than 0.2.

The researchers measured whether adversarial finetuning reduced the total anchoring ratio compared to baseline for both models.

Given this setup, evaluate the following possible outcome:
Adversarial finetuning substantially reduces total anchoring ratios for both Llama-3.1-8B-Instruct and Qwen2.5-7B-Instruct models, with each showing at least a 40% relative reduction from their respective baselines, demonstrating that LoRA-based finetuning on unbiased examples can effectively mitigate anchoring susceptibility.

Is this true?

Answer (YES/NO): NO